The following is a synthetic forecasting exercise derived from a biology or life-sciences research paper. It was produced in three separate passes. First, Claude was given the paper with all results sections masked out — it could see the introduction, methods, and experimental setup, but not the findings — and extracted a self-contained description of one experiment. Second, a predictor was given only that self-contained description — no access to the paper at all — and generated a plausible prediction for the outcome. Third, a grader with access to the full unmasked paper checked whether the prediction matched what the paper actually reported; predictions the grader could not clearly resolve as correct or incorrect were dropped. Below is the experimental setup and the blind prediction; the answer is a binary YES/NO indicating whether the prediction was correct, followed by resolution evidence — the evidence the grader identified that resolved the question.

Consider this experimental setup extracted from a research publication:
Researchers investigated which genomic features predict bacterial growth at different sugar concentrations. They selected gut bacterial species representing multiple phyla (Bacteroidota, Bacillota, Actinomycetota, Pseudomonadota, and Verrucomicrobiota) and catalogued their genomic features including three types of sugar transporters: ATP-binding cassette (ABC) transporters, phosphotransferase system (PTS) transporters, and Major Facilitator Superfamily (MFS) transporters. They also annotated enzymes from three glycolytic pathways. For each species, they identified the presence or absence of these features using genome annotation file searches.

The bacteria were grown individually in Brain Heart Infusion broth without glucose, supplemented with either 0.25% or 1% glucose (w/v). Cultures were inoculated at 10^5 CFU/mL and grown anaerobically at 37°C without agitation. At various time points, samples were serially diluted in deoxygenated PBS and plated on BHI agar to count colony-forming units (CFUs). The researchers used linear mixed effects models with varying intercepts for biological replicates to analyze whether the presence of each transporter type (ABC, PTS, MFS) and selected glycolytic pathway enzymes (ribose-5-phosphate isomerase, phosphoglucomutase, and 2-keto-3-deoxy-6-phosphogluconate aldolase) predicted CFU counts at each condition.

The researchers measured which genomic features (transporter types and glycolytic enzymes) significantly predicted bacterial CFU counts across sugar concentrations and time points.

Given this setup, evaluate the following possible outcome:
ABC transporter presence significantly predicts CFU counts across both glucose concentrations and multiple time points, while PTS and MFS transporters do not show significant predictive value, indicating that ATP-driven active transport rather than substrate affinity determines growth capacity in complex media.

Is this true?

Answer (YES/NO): NO